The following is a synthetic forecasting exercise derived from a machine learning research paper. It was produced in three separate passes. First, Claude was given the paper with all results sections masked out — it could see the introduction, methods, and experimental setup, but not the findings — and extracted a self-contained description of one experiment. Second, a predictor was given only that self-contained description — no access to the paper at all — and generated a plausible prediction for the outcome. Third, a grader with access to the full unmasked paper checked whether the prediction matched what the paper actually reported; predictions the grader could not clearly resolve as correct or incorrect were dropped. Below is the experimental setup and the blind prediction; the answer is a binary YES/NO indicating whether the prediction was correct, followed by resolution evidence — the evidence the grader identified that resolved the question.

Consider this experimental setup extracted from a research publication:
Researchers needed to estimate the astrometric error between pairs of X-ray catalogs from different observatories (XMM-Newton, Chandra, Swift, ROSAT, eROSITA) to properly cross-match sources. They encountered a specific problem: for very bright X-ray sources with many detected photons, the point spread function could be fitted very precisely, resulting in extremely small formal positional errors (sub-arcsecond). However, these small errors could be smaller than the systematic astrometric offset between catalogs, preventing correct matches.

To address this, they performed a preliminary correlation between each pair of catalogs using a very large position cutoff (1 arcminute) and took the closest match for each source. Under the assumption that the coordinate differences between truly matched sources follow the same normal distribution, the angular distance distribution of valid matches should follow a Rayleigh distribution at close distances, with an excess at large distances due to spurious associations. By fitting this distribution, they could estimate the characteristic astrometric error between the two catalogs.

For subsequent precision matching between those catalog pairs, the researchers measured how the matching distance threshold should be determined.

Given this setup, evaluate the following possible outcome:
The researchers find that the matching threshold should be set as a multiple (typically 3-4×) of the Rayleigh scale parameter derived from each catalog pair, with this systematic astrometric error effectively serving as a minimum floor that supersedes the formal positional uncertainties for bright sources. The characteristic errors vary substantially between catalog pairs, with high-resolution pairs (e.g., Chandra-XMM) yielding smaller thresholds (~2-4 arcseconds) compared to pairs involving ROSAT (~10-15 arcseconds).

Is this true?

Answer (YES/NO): NO